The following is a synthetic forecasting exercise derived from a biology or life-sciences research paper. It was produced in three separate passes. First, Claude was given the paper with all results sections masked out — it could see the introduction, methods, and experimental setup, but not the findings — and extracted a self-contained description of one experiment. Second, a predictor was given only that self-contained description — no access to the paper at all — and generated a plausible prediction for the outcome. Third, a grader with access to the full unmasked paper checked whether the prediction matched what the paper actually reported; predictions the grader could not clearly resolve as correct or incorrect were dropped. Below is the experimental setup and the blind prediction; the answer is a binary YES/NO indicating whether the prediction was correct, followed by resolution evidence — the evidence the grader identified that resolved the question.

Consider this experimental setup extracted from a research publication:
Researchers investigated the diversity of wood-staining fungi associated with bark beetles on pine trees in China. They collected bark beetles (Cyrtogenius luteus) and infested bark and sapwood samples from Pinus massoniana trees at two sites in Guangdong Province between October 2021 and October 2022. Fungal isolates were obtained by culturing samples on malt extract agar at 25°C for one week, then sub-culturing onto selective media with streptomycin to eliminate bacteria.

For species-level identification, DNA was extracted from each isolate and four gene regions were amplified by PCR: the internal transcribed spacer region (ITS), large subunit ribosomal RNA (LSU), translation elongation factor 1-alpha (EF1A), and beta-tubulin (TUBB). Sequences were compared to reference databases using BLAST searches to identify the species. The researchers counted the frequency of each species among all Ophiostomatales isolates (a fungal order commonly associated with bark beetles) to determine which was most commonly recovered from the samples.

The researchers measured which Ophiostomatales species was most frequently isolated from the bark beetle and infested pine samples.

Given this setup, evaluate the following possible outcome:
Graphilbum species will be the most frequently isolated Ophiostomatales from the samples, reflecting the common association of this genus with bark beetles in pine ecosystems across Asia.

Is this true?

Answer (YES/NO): NO